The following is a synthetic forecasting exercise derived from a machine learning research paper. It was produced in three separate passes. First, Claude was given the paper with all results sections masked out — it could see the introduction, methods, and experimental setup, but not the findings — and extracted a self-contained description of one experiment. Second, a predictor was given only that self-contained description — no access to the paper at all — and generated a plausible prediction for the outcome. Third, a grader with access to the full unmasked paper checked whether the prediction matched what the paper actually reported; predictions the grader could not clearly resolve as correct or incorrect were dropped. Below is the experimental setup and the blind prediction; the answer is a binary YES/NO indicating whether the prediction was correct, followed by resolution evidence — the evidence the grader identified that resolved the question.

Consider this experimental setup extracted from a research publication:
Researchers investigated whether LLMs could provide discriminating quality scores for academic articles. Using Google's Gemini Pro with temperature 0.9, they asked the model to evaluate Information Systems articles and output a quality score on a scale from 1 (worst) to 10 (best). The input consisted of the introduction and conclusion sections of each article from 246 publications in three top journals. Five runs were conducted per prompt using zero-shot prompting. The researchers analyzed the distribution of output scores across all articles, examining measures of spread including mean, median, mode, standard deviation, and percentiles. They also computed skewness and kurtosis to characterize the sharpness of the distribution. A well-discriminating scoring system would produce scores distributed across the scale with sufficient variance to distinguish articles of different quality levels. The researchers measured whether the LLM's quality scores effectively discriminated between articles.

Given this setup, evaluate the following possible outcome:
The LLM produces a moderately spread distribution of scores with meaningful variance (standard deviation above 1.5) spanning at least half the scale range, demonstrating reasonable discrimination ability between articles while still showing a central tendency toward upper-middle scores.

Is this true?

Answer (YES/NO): NO